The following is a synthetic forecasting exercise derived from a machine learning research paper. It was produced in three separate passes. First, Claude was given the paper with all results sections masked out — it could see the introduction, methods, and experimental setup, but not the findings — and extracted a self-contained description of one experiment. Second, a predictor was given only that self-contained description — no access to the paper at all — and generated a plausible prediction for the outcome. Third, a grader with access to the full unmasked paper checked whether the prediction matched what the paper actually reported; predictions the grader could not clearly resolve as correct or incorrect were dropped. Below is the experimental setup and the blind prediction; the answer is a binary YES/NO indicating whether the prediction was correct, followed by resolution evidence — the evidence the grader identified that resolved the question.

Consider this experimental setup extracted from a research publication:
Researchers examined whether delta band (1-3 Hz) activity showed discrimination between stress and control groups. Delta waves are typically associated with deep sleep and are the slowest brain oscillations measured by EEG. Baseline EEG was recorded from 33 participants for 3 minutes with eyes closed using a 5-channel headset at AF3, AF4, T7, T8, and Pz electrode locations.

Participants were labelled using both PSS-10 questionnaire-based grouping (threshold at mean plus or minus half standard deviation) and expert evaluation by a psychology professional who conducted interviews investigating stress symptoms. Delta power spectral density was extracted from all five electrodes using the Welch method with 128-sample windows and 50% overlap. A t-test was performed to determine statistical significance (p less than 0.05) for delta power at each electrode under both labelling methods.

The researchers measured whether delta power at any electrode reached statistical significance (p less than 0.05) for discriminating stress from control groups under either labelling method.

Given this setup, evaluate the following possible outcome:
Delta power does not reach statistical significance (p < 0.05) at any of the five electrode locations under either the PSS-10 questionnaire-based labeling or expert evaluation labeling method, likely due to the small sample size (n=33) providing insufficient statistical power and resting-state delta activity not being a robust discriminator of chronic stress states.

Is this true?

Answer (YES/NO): YES